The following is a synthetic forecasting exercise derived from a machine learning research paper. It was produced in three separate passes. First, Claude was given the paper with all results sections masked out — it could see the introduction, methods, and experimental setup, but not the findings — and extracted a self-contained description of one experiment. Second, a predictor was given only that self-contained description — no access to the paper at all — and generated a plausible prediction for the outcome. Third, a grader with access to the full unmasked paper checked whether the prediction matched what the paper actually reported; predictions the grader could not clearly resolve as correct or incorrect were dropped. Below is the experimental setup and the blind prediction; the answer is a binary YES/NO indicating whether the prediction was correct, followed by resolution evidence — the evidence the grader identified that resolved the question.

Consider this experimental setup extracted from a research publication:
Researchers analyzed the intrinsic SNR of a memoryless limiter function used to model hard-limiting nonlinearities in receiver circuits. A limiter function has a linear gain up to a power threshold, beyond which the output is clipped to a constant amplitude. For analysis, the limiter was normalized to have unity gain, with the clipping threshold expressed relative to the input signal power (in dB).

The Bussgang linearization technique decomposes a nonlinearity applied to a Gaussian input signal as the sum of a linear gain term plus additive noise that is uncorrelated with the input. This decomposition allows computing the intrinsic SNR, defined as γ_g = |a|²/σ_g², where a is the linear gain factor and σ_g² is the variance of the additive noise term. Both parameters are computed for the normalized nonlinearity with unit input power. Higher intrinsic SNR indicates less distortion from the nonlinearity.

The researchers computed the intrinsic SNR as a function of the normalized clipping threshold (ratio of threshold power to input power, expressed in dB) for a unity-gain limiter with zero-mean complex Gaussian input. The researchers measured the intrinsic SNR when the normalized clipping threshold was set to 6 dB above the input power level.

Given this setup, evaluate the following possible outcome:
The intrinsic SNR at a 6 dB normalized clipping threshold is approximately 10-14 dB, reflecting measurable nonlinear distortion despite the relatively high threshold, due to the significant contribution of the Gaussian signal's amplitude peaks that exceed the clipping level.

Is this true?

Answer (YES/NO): NO